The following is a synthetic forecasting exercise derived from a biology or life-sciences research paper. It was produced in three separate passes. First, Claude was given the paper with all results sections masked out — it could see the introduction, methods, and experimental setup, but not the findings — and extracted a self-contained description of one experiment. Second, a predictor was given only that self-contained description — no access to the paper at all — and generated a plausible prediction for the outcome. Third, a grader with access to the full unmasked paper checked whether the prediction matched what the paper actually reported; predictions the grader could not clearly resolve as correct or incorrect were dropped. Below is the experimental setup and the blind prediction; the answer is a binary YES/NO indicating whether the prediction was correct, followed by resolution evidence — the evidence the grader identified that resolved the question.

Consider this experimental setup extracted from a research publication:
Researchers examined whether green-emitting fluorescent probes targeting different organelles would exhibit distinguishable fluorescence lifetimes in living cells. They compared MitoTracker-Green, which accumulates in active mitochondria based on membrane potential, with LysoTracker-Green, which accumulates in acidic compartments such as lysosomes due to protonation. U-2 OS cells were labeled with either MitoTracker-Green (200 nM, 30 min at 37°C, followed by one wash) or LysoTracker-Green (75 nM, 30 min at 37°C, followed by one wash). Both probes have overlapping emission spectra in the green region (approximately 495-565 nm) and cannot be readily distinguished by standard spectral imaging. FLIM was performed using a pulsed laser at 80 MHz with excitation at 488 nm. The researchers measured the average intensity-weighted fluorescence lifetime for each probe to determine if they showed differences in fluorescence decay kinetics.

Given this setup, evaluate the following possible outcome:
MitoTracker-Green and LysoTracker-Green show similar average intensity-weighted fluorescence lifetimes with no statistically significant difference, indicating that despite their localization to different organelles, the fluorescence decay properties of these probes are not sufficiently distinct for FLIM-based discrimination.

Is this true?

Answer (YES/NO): NO